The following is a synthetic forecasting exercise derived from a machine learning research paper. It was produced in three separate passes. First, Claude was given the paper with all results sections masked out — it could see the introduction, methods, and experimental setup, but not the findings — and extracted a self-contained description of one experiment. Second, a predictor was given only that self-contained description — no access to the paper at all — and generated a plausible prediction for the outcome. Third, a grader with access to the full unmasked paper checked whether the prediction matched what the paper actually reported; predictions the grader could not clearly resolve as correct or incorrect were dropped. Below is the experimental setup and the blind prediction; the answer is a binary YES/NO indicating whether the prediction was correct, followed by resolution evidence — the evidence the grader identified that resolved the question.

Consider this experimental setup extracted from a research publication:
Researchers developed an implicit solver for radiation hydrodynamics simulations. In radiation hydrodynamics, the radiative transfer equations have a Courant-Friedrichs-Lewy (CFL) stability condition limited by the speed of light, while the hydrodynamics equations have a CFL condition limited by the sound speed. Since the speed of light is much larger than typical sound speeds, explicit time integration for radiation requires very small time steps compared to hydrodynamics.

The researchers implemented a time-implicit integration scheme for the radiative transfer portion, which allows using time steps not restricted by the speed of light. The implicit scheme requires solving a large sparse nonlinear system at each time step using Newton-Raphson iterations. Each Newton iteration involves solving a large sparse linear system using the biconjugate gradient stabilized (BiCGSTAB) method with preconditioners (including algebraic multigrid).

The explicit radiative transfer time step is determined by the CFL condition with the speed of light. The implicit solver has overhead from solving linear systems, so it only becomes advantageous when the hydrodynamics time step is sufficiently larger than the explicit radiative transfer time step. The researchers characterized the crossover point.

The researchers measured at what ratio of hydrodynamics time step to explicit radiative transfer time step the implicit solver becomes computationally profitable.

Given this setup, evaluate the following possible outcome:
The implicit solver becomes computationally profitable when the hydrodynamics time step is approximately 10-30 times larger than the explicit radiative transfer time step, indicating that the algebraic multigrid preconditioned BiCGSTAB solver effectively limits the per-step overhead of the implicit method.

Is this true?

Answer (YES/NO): NO